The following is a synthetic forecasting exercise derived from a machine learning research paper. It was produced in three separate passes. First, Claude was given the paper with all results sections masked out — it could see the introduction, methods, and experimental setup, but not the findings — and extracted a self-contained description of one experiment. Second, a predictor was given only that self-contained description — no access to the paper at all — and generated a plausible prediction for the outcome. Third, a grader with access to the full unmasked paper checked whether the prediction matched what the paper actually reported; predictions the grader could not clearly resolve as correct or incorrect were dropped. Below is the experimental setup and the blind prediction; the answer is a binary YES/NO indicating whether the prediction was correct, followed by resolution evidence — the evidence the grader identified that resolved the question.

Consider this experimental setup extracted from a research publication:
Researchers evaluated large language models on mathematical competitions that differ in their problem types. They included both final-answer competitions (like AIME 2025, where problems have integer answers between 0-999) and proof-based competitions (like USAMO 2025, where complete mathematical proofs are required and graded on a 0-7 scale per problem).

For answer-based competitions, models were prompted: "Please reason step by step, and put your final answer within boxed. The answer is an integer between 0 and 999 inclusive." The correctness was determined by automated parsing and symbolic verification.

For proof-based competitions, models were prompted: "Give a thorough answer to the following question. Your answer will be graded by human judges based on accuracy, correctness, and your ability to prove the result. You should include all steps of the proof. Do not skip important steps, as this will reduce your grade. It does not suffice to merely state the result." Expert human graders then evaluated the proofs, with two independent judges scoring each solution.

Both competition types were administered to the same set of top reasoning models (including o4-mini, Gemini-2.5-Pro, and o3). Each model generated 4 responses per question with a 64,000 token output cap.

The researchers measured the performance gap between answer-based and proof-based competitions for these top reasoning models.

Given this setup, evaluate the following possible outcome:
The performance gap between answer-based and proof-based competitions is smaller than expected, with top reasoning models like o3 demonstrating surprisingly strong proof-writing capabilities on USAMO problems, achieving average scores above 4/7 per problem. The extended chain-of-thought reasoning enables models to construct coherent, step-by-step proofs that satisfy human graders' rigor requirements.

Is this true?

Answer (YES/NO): NO